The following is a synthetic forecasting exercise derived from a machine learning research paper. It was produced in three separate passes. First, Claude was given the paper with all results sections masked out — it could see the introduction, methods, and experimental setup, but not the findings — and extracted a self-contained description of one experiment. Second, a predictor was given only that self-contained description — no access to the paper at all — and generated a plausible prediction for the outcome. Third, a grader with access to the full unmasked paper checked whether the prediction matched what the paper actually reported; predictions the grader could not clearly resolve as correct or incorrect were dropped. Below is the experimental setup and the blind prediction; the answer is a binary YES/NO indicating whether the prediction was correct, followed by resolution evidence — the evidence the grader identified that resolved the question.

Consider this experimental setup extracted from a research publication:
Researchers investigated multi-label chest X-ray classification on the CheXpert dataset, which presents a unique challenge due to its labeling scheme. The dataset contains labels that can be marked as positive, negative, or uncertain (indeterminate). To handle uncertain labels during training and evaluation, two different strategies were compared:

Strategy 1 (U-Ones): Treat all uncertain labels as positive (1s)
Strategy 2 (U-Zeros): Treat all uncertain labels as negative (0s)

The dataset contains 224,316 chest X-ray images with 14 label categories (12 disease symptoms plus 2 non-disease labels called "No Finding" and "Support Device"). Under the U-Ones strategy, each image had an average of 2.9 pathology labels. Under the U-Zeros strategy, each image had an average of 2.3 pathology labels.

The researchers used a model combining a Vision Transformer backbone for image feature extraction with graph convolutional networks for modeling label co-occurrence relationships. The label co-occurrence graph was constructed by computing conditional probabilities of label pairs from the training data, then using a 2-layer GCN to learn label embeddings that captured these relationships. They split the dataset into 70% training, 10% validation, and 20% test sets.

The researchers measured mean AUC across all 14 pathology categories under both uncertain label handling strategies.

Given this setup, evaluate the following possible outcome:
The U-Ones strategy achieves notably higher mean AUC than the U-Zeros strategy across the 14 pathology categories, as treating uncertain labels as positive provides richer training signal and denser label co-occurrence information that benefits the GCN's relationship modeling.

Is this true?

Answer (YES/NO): NO